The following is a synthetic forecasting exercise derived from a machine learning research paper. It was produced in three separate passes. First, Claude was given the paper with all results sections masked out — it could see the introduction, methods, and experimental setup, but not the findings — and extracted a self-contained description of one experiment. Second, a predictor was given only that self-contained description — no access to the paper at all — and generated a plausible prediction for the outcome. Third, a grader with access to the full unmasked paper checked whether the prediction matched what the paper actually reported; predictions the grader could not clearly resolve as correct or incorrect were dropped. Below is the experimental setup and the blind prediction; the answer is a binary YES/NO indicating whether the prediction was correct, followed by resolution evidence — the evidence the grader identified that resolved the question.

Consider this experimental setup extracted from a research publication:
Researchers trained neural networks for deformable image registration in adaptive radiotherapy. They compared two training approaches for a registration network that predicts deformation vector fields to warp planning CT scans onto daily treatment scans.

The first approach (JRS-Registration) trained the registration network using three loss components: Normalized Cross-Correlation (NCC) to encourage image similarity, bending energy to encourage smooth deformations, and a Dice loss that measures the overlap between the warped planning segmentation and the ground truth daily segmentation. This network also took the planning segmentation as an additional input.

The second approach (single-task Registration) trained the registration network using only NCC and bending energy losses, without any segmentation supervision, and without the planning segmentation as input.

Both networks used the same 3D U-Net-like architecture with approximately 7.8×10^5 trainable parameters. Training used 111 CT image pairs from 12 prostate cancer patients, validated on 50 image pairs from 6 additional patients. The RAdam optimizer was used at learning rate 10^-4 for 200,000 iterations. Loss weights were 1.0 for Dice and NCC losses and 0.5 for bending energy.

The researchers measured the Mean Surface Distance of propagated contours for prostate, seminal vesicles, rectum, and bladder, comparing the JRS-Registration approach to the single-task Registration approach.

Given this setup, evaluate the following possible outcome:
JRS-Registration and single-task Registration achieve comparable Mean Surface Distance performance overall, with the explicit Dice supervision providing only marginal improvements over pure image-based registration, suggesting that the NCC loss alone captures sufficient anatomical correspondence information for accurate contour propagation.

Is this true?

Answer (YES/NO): NO